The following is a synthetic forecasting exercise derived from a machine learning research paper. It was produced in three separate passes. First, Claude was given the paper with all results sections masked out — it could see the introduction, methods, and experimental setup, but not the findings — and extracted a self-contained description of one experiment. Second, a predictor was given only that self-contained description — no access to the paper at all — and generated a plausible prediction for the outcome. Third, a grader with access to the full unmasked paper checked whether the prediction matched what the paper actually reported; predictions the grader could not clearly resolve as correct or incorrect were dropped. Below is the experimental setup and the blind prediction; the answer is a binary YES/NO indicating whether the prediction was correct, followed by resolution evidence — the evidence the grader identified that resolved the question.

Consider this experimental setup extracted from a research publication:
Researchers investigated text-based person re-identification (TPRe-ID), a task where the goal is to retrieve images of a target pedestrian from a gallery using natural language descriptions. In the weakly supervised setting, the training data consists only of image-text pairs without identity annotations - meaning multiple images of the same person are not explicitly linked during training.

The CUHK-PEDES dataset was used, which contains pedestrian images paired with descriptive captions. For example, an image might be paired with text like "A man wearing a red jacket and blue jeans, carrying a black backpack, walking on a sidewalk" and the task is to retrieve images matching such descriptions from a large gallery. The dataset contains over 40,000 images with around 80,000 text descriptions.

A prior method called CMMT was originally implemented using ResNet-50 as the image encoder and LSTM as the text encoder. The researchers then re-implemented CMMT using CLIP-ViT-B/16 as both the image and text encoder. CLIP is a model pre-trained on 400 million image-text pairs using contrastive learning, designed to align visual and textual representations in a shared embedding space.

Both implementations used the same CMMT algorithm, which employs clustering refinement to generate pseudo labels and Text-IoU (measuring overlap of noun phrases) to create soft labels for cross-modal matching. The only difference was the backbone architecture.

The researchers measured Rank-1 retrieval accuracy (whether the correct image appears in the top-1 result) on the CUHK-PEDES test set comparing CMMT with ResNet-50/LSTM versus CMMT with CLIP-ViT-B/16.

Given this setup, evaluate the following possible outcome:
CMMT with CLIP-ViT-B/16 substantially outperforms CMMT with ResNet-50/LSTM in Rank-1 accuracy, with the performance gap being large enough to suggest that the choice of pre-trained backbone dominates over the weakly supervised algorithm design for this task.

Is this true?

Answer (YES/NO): NO